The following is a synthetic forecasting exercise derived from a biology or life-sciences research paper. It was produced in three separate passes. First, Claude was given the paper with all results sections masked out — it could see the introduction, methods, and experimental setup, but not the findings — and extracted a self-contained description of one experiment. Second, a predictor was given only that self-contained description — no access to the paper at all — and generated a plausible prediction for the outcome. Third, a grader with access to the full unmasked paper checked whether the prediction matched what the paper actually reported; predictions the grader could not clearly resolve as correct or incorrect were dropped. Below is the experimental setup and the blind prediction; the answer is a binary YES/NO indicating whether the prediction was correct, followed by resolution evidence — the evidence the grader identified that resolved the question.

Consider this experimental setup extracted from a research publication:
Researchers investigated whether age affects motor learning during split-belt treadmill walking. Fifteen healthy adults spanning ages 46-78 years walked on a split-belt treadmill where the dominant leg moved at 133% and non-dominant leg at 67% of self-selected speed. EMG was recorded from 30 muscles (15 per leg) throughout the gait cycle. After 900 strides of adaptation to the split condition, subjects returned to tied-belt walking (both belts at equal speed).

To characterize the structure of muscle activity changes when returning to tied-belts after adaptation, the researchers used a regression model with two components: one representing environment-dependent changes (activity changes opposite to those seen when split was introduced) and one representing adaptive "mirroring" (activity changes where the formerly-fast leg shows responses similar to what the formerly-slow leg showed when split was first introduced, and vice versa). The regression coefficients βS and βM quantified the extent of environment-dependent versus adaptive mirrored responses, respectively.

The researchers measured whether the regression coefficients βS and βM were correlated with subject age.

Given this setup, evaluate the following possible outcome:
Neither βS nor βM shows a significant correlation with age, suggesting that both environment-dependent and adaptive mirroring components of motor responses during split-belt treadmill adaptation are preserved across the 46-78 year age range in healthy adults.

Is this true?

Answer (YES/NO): NO